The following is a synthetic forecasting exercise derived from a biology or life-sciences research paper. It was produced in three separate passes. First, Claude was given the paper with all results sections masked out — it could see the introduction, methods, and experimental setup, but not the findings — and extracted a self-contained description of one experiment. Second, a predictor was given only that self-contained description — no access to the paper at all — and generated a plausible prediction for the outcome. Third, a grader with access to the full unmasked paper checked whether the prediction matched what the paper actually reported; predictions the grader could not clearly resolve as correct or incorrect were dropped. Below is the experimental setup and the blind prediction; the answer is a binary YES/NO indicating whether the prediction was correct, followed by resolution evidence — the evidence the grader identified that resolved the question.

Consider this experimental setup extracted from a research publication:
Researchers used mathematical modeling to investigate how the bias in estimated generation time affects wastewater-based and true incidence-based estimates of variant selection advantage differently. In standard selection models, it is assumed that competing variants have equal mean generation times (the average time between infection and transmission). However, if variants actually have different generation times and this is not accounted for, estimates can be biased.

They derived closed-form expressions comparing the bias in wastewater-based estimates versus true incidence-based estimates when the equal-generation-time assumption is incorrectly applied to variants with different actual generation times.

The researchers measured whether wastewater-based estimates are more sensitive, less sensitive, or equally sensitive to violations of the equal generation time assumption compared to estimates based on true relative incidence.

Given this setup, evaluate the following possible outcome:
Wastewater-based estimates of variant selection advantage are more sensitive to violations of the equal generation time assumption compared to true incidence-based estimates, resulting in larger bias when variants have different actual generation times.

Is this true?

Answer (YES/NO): NO